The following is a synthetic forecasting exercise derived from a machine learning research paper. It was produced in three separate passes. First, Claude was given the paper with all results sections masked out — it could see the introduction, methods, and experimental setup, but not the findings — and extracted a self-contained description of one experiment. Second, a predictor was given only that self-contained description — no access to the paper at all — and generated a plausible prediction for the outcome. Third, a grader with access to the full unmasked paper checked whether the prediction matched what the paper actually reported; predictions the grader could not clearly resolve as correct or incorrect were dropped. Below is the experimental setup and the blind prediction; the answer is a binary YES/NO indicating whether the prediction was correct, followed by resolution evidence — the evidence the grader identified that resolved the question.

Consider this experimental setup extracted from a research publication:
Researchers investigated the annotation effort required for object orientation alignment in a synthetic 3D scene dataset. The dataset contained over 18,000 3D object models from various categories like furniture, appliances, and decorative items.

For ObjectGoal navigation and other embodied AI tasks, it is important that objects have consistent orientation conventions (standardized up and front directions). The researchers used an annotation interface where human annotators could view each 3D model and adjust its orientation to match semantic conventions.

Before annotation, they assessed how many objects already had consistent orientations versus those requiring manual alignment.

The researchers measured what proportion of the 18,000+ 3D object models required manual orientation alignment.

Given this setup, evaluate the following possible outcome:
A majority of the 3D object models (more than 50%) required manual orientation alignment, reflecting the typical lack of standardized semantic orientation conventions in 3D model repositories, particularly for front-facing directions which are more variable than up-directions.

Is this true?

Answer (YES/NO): NO